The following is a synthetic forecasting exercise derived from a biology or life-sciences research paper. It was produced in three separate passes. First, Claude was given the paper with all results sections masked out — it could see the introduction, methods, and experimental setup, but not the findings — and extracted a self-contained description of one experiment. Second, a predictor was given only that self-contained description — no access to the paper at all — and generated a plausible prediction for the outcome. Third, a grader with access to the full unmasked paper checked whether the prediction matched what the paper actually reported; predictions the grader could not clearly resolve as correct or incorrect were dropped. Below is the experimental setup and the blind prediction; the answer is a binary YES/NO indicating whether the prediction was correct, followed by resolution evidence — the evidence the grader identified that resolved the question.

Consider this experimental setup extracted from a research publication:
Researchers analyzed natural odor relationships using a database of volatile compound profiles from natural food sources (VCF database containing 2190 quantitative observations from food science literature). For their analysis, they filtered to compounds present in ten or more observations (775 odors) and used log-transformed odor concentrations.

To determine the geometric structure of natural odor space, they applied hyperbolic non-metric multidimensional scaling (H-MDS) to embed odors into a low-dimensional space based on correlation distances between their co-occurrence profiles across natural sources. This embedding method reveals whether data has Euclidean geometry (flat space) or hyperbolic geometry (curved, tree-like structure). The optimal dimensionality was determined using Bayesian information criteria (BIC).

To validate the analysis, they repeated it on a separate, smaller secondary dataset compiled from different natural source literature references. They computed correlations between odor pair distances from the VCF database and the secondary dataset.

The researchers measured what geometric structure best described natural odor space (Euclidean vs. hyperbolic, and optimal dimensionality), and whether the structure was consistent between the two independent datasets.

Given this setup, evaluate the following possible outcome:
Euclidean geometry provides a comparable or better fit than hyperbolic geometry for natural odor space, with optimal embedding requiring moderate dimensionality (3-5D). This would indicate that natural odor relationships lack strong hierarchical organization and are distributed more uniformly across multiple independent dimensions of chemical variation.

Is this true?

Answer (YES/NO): NO